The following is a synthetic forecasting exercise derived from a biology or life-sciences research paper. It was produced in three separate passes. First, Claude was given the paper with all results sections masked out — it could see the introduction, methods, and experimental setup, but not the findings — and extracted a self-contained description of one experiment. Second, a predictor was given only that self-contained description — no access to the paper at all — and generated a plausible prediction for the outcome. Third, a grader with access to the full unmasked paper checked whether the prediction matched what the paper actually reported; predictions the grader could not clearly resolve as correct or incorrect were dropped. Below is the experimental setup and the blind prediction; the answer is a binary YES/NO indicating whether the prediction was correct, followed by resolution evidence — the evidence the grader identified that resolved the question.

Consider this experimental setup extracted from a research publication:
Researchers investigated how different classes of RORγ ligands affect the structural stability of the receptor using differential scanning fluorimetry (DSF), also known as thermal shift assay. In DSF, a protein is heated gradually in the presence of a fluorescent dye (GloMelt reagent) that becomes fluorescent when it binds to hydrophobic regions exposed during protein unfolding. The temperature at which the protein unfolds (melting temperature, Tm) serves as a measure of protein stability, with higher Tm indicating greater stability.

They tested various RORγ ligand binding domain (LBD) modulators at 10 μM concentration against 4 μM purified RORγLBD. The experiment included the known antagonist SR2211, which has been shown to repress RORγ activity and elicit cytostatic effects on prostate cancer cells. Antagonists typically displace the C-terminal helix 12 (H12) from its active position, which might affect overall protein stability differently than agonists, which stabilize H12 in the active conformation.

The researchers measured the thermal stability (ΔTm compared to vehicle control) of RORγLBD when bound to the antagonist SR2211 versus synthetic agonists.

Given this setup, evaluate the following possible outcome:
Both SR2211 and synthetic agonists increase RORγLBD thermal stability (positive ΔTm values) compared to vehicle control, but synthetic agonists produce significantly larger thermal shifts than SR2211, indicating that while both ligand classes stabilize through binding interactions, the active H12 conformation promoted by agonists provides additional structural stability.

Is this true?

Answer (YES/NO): NO